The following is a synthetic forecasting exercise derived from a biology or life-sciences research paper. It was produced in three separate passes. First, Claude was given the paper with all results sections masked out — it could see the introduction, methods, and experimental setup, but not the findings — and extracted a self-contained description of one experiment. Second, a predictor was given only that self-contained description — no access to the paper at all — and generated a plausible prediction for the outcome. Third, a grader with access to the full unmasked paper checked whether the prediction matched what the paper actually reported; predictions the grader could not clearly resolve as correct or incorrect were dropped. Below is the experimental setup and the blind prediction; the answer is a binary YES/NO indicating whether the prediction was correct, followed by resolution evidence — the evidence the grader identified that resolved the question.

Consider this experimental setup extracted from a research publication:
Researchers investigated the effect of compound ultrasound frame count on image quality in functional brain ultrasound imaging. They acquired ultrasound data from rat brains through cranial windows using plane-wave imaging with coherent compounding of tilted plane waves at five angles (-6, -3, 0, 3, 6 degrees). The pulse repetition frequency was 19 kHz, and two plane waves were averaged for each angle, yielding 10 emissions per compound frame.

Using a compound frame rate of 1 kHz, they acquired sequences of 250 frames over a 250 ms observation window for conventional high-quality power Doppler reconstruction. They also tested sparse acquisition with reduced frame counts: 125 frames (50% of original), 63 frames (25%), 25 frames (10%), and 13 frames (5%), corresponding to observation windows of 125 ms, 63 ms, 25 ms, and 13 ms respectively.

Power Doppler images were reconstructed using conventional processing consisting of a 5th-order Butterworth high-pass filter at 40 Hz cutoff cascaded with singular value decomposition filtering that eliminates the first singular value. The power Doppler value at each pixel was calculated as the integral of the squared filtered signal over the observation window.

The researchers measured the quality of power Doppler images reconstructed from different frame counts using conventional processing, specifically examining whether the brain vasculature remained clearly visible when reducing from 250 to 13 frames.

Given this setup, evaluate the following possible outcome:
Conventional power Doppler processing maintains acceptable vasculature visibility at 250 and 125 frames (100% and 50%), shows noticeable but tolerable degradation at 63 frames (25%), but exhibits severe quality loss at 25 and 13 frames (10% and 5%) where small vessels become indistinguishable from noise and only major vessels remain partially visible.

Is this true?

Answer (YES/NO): NO